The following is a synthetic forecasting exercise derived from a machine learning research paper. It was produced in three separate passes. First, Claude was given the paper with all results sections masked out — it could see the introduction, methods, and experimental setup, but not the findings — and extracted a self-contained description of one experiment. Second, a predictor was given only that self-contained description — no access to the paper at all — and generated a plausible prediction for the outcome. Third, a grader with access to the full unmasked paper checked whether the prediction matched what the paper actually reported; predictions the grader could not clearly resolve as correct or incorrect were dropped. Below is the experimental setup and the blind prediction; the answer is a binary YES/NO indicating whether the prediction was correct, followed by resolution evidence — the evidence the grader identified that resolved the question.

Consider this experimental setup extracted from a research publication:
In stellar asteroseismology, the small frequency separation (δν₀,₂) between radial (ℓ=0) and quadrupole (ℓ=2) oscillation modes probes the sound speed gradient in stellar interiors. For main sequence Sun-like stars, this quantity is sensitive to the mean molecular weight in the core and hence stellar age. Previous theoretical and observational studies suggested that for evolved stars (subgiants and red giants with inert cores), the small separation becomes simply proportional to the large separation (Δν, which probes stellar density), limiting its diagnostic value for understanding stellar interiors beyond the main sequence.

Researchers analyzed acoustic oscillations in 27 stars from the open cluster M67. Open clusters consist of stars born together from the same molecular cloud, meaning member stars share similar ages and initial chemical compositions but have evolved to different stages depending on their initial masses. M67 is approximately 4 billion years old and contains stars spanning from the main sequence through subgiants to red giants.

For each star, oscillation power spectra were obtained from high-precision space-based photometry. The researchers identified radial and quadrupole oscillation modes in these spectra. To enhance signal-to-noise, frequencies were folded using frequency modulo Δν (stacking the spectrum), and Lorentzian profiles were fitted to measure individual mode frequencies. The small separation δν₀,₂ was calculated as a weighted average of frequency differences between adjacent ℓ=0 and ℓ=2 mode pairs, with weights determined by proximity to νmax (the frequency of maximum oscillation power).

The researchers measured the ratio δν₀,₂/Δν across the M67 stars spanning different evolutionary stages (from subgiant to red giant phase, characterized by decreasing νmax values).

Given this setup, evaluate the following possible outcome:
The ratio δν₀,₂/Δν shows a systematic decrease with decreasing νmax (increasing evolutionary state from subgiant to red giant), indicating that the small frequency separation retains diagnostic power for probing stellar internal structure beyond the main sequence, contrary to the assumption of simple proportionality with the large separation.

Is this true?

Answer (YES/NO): NO